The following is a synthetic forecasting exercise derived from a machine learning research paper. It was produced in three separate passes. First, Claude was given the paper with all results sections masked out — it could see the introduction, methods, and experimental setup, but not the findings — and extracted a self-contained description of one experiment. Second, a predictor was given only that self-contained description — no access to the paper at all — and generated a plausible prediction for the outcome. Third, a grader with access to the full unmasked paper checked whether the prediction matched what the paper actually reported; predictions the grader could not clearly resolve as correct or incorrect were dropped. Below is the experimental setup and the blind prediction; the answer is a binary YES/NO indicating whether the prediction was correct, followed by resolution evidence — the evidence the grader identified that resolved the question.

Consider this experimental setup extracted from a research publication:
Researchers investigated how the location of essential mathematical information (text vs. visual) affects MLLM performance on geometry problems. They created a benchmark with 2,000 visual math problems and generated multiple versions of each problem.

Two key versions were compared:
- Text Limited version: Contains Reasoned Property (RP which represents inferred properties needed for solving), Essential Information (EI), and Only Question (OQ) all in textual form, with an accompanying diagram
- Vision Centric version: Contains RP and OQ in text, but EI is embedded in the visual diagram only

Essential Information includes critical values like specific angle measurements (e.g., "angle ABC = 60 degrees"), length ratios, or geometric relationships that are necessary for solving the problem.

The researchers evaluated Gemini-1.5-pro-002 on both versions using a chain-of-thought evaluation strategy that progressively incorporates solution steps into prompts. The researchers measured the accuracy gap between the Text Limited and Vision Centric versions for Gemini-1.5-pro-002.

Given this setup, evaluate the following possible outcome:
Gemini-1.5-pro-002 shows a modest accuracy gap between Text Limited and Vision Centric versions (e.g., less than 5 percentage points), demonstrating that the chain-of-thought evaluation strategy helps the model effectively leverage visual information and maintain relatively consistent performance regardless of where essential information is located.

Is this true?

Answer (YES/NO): YES